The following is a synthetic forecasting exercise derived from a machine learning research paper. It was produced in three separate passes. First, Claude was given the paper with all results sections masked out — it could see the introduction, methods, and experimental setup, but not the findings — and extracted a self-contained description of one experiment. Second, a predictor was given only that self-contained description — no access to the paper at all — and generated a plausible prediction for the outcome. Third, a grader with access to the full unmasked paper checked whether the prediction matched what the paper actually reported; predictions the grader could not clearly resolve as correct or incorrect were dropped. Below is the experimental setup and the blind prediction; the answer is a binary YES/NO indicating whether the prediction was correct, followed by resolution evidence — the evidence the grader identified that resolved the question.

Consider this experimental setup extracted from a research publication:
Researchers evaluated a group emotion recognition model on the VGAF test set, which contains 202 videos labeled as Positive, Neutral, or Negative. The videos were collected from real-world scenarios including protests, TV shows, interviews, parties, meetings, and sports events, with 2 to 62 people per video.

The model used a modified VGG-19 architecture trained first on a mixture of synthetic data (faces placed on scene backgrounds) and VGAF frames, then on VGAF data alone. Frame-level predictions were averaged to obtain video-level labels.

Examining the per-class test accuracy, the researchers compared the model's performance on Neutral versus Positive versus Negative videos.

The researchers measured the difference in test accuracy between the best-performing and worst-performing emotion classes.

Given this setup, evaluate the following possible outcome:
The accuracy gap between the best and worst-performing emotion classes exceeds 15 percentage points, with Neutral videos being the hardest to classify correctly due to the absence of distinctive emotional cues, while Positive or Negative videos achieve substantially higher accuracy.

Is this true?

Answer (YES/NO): YES